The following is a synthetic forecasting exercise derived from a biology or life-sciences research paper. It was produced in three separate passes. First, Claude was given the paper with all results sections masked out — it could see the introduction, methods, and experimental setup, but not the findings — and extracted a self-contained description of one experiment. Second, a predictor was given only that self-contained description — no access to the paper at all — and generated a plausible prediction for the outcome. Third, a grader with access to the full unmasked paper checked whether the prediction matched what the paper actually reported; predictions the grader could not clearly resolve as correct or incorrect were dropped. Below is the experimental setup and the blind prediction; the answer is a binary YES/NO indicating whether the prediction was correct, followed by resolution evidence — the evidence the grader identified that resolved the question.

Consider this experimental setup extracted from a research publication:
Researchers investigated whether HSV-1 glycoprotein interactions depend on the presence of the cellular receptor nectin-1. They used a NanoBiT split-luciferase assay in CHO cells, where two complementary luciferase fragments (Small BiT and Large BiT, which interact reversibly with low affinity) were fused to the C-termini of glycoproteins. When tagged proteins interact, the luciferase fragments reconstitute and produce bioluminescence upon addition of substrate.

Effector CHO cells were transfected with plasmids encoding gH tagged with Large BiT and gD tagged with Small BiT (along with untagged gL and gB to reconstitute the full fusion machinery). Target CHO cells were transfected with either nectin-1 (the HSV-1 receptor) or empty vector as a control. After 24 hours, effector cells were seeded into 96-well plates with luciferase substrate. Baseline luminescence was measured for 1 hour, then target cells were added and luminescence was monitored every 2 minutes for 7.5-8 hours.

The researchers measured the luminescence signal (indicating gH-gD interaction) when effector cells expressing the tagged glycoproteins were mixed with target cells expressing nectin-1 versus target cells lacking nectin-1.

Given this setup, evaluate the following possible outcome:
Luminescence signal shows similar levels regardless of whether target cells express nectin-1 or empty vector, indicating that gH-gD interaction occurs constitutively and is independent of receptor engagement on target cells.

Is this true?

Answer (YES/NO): YES